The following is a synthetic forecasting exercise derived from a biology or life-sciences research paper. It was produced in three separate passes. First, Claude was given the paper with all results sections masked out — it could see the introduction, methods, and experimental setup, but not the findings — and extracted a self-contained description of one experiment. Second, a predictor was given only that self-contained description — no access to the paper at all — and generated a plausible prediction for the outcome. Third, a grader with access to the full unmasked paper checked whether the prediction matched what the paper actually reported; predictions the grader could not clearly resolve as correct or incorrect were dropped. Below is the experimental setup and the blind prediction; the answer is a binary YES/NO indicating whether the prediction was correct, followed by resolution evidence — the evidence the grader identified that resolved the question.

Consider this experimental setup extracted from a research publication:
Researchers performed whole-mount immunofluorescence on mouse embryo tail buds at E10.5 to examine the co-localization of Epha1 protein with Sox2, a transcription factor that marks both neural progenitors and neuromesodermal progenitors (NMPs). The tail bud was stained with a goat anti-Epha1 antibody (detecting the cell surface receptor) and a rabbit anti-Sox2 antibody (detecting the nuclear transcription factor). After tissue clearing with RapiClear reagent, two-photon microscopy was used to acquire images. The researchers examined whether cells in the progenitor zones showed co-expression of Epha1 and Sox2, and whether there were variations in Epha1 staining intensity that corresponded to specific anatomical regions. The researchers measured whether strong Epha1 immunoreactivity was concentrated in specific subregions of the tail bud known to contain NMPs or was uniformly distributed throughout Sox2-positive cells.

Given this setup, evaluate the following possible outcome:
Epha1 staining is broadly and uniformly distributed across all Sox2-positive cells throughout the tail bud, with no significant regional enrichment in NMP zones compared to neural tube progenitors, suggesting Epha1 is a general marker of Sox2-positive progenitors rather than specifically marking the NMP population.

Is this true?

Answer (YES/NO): NO